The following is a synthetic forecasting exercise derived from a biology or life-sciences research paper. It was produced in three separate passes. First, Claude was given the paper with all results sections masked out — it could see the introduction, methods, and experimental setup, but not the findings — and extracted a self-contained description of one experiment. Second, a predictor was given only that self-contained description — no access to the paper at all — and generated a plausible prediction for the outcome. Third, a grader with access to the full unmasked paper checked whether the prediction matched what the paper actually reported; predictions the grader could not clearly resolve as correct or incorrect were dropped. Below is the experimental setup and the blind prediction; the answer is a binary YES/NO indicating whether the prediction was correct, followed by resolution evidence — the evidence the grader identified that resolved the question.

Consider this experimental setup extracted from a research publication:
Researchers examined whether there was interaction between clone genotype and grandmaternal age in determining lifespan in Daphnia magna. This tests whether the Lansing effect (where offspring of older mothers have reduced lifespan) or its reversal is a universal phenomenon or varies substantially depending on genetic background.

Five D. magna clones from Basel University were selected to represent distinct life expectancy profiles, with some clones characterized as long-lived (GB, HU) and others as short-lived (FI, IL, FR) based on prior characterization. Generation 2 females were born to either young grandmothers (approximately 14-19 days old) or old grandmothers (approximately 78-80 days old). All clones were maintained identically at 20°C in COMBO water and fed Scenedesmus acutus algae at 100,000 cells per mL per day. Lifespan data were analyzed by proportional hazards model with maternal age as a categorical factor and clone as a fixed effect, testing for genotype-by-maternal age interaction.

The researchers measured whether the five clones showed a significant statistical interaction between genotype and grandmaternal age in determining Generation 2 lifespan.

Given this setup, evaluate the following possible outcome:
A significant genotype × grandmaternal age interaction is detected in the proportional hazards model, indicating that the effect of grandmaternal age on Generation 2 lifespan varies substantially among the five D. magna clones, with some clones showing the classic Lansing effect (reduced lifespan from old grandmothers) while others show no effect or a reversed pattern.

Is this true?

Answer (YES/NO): YES